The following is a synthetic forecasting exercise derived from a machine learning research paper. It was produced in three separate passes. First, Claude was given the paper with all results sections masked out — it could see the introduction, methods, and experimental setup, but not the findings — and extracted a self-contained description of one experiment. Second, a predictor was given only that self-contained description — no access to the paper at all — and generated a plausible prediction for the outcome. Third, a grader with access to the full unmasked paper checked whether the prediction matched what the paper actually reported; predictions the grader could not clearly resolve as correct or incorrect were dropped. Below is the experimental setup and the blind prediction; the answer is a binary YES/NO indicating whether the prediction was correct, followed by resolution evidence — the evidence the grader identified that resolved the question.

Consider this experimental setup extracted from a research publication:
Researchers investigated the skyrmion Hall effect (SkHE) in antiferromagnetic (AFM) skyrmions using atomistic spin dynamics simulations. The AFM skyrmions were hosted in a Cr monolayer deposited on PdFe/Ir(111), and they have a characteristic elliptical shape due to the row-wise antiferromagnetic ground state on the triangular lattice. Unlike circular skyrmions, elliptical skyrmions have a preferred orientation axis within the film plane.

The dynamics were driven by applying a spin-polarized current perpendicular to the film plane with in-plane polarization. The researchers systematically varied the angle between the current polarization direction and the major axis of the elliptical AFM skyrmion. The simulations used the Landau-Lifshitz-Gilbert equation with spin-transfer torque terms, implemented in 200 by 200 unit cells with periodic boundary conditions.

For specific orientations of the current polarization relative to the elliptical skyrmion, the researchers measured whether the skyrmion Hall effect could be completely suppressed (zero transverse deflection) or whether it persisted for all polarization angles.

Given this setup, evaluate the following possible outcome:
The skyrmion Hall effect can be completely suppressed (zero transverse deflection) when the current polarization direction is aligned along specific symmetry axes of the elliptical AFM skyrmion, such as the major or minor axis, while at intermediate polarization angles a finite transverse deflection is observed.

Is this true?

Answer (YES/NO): YES